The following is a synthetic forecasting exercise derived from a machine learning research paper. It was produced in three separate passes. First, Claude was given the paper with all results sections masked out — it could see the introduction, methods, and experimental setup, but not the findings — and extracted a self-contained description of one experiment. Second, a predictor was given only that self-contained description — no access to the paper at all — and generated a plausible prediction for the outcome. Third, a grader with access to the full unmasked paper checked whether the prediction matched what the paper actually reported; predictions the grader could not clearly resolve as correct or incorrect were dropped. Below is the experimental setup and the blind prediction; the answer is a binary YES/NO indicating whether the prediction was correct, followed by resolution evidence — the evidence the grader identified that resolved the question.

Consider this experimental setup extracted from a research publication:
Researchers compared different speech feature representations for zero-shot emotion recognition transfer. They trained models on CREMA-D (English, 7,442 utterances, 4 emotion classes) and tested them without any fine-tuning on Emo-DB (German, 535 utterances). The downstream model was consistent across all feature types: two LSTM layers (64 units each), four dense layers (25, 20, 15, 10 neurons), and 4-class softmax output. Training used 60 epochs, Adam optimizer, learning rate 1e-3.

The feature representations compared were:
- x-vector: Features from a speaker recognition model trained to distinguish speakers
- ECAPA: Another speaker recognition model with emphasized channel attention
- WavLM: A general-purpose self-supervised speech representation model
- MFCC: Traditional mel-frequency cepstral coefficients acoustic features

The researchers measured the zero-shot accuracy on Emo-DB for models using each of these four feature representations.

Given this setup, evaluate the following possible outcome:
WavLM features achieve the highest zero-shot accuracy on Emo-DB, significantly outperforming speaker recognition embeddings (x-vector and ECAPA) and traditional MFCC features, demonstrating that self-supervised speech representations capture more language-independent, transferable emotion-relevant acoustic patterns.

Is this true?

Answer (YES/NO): NO